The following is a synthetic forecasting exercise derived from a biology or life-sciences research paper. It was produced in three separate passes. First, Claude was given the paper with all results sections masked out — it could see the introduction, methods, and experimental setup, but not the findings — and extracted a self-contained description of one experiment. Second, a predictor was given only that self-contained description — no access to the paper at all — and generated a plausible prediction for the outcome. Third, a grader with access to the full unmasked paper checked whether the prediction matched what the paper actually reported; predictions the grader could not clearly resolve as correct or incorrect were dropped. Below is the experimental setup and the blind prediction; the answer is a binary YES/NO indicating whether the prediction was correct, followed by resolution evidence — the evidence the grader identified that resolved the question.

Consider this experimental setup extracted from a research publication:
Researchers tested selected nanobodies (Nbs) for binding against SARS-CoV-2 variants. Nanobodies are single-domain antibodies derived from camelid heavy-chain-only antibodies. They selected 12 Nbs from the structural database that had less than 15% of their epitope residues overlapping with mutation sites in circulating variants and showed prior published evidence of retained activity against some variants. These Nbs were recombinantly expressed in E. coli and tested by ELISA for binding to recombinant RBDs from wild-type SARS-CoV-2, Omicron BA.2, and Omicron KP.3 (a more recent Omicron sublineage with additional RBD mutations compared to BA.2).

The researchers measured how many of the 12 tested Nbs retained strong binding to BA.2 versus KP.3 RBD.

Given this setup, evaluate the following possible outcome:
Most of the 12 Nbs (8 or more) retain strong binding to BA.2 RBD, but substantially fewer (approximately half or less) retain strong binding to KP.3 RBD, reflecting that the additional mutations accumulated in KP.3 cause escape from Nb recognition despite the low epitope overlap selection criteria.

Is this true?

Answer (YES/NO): YES